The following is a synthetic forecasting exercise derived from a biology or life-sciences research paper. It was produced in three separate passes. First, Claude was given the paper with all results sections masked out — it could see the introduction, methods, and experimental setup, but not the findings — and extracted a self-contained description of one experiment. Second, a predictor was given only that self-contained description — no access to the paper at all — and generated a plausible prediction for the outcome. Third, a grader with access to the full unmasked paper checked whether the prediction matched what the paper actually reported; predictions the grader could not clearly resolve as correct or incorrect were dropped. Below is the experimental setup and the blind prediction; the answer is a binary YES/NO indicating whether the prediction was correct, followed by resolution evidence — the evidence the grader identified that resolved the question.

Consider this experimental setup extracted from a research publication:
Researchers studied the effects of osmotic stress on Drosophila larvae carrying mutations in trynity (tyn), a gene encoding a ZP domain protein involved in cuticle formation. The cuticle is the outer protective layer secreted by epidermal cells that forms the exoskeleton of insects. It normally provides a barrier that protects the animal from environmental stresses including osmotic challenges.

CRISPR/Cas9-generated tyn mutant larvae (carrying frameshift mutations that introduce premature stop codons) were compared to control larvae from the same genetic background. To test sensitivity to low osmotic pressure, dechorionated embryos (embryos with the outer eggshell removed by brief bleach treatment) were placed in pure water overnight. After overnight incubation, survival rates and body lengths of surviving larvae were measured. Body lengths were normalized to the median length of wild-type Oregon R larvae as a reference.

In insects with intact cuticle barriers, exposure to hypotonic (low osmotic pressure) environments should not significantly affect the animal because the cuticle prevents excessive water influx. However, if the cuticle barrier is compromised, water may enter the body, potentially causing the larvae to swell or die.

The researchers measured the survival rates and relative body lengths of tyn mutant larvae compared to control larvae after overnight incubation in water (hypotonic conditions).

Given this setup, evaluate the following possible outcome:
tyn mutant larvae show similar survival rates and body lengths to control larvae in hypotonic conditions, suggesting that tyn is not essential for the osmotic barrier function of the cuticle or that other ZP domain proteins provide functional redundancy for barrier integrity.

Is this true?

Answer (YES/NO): NO